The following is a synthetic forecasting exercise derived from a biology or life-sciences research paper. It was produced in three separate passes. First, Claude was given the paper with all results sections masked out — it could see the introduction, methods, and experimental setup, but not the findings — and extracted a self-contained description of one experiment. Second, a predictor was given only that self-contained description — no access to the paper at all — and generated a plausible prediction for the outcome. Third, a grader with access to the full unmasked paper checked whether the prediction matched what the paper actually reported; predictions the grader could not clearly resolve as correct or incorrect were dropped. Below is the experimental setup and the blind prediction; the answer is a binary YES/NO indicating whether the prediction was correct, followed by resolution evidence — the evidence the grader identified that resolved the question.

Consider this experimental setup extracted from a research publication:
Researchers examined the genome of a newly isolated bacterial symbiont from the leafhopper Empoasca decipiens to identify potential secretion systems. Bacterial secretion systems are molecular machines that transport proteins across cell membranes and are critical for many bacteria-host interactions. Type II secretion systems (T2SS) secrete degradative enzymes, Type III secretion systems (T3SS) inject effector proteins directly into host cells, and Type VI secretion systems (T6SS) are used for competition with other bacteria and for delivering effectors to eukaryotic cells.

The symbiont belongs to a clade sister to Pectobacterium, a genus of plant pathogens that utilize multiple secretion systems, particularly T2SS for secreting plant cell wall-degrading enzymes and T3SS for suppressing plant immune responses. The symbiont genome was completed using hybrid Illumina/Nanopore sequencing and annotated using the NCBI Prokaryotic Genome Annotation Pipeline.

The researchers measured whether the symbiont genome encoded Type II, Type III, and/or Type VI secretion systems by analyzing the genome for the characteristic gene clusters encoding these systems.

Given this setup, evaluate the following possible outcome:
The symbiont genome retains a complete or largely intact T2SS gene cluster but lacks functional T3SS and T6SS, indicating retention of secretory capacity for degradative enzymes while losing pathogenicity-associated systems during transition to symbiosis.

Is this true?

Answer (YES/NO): NO